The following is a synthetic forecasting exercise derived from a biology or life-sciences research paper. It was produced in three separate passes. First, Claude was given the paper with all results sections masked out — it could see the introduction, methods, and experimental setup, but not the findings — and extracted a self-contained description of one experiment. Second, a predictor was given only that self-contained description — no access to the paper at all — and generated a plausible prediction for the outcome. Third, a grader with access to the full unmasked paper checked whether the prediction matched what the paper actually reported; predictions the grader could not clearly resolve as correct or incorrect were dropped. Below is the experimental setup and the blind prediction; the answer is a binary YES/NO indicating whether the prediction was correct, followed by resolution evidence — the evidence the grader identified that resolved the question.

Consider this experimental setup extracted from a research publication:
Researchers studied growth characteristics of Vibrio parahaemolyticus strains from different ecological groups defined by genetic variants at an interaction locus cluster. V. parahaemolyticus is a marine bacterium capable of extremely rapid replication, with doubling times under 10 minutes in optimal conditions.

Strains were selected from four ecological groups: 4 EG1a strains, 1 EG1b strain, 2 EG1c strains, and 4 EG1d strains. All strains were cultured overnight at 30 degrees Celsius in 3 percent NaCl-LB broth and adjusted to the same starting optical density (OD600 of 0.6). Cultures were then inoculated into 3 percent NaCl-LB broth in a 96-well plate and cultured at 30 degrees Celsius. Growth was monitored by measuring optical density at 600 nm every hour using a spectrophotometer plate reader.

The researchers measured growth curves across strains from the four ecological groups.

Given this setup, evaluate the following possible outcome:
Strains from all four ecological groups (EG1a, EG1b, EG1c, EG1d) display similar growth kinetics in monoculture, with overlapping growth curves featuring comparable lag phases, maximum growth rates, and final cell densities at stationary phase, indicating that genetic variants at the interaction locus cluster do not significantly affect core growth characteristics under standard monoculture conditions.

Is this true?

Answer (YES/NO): NO